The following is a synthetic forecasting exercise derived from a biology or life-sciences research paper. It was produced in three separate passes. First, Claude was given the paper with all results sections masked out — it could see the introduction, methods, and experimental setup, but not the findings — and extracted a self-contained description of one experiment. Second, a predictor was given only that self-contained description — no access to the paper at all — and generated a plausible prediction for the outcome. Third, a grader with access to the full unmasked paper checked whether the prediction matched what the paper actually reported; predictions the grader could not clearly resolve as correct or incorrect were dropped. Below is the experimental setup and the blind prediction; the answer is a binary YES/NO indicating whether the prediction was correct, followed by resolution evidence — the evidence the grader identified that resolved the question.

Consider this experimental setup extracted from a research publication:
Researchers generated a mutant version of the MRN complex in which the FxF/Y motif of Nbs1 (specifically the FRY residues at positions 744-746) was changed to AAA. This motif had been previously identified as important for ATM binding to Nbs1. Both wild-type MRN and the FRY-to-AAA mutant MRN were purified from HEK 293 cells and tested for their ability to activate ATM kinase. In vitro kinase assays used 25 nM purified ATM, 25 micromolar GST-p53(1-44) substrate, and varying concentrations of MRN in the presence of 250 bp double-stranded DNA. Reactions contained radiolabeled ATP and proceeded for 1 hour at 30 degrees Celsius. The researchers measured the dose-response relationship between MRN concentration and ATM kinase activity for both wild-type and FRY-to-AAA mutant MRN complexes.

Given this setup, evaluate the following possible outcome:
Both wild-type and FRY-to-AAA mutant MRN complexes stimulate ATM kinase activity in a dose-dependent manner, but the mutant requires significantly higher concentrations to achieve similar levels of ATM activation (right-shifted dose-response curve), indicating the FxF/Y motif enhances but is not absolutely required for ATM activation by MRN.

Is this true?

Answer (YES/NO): NO